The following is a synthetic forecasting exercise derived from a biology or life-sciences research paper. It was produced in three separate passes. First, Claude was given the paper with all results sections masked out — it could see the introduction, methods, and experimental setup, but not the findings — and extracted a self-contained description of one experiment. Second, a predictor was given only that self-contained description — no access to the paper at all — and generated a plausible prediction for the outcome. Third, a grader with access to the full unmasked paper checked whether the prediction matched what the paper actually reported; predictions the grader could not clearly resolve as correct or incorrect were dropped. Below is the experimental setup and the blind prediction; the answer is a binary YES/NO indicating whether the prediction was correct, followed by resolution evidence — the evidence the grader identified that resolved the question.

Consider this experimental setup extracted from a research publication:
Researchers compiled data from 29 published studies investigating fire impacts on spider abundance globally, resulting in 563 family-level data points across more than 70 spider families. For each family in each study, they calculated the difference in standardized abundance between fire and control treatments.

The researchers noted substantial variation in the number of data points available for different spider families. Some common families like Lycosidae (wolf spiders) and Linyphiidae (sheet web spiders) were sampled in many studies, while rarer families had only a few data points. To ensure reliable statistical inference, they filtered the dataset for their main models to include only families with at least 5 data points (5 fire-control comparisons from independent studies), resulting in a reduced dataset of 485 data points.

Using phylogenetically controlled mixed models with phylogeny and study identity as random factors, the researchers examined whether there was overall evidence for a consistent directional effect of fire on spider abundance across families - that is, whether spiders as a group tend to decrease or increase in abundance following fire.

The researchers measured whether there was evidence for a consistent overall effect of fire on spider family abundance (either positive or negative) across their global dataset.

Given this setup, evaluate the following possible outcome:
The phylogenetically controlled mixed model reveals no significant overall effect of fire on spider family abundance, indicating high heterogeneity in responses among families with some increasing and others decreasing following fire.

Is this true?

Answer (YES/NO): YES